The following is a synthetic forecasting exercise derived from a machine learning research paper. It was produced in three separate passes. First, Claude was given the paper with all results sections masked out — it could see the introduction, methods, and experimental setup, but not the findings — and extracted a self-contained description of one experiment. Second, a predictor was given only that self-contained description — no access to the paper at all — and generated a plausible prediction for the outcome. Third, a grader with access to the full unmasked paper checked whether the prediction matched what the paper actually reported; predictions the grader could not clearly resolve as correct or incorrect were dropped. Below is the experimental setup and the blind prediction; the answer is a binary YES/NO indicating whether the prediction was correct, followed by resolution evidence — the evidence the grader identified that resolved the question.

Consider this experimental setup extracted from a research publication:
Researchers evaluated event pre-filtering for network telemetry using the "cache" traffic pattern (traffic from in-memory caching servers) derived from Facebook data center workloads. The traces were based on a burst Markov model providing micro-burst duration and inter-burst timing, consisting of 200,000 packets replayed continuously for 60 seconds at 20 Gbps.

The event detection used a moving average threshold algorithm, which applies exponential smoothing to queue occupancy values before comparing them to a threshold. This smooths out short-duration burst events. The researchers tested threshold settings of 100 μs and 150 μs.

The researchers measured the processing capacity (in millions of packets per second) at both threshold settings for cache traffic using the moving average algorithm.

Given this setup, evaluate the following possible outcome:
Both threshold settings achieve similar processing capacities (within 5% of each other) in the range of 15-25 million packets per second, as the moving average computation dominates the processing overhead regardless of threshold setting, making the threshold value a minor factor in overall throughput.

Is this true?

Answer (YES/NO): NO